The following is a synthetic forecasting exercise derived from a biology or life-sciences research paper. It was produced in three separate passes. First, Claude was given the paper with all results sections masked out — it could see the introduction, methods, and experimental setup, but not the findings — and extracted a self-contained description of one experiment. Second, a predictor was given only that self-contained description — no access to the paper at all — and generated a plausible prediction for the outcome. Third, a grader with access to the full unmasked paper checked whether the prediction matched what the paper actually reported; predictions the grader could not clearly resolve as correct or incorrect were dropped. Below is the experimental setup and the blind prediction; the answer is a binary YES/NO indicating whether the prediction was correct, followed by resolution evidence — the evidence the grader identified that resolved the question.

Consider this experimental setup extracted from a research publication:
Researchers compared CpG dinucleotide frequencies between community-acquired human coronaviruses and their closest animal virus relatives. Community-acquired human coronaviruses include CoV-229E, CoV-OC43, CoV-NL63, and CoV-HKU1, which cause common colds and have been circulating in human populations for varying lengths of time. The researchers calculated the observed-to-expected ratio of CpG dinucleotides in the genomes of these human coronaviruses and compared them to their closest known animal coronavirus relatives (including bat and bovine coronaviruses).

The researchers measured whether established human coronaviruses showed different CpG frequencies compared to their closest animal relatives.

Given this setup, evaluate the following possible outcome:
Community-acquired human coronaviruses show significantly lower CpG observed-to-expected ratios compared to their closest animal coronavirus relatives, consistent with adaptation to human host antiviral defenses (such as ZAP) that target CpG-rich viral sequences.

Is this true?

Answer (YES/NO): YES